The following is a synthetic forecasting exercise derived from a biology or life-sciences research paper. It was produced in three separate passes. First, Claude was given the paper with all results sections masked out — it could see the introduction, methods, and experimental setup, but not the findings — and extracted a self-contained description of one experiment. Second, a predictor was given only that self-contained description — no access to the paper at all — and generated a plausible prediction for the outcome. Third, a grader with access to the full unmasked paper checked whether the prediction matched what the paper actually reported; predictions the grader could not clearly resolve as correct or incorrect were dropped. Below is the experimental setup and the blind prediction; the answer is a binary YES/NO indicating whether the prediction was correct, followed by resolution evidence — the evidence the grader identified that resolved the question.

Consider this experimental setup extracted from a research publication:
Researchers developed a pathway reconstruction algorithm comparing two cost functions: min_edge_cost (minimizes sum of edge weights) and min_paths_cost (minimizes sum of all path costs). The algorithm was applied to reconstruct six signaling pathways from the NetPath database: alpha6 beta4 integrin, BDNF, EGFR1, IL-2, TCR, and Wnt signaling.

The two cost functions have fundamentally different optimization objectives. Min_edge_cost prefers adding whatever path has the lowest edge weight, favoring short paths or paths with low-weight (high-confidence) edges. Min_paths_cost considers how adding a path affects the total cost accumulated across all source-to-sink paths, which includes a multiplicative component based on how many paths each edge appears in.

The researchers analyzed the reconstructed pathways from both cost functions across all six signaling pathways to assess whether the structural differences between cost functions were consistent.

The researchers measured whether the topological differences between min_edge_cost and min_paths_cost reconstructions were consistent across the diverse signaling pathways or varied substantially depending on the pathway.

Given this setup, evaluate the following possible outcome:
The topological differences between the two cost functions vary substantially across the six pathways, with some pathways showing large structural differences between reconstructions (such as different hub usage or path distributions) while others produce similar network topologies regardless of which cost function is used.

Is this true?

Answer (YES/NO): NO